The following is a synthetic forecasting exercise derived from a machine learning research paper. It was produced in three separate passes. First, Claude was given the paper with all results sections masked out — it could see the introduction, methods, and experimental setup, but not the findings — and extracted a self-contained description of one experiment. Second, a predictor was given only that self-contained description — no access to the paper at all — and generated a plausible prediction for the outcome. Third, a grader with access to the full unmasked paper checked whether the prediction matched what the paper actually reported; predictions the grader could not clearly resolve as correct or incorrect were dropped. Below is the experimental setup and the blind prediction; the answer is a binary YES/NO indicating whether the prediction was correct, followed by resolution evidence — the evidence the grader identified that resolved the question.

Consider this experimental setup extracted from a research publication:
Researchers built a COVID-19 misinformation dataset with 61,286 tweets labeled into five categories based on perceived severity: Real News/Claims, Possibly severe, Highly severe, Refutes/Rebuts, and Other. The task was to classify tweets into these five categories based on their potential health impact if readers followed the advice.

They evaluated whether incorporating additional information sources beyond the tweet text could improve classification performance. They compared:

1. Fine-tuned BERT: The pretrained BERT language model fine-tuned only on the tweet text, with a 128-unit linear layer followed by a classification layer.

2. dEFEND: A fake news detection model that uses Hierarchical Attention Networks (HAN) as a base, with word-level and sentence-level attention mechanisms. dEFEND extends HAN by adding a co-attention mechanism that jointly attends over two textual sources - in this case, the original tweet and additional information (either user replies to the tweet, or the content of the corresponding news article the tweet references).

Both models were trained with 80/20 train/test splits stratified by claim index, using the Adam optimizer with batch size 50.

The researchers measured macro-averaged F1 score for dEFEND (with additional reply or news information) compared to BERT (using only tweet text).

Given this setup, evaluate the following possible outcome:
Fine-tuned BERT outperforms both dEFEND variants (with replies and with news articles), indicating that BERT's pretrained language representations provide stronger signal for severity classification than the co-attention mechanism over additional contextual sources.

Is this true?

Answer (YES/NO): YES